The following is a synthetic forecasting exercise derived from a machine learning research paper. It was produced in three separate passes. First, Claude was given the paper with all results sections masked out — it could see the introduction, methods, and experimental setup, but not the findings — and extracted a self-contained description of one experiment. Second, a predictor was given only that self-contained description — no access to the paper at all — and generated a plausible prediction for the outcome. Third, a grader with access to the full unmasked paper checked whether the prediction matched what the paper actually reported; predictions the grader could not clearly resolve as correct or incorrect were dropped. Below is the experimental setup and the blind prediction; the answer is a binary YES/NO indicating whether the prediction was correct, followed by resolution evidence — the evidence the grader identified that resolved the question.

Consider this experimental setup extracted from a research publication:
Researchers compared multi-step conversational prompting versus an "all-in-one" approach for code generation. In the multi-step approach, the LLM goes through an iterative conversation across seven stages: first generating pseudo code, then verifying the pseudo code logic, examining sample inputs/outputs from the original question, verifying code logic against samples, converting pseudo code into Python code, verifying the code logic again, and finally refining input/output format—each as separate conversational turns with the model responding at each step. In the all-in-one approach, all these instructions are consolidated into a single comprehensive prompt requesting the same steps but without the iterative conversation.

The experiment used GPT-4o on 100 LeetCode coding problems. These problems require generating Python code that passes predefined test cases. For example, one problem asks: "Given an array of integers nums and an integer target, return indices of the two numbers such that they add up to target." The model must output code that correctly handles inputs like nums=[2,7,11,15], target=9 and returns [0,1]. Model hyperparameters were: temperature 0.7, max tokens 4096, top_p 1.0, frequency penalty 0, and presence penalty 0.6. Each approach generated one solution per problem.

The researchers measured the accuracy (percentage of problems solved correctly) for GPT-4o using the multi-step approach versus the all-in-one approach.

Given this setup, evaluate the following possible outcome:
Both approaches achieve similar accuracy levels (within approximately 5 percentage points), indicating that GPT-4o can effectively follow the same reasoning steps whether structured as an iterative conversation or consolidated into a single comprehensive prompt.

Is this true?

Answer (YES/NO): YES